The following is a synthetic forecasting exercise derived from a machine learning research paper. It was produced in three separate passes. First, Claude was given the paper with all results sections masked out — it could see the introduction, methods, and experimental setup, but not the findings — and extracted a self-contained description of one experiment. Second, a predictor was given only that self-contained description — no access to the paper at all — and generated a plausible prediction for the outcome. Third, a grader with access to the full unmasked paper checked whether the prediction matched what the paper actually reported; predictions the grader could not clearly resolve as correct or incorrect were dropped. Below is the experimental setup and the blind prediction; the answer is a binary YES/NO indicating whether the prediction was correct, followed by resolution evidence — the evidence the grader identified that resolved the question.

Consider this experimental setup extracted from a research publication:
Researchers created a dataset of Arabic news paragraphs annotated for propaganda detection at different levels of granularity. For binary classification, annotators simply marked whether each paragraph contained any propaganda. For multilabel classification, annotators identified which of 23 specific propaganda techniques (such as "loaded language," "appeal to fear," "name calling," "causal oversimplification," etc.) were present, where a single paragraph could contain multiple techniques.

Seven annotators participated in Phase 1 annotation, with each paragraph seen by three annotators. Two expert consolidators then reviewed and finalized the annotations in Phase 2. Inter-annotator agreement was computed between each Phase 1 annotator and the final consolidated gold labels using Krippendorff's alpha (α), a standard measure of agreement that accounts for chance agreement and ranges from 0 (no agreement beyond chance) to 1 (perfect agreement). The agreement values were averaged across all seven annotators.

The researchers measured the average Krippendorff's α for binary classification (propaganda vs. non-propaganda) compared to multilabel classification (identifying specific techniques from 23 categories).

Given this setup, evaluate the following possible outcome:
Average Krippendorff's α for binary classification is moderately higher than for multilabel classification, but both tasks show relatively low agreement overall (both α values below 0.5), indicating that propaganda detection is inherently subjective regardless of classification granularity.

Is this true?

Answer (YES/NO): NO